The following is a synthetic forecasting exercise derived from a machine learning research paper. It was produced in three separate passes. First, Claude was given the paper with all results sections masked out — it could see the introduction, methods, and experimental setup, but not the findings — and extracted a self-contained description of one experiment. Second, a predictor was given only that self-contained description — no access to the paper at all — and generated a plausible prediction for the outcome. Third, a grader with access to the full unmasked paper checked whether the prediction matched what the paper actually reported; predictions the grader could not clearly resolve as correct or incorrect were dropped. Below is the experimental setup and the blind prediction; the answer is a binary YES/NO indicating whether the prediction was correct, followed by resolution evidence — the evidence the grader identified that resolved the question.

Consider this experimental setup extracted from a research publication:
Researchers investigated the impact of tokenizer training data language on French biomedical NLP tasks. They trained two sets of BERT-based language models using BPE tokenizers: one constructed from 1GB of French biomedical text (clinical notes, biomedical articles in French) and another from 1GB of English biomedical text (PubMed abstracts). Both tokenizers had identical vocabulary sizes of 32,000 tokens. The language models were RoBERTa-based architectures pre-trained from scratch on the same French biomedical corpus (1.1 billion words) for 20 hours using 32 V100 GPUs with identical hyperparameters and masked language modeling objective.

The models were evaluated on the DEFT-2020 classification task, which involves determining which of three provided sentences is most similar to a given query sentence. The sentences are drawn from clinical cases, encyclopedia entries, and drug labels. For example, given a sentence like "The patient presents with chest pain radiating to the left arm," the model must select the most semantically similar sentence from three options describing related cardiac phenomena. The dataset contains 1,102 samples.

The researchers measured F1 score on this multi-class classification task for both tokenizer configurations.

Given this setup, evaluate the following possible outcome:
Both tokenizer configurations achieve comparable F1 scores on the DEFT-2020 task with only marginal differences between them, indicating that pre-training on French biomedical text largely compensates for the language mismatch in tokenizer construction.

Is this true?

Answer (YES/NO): NO